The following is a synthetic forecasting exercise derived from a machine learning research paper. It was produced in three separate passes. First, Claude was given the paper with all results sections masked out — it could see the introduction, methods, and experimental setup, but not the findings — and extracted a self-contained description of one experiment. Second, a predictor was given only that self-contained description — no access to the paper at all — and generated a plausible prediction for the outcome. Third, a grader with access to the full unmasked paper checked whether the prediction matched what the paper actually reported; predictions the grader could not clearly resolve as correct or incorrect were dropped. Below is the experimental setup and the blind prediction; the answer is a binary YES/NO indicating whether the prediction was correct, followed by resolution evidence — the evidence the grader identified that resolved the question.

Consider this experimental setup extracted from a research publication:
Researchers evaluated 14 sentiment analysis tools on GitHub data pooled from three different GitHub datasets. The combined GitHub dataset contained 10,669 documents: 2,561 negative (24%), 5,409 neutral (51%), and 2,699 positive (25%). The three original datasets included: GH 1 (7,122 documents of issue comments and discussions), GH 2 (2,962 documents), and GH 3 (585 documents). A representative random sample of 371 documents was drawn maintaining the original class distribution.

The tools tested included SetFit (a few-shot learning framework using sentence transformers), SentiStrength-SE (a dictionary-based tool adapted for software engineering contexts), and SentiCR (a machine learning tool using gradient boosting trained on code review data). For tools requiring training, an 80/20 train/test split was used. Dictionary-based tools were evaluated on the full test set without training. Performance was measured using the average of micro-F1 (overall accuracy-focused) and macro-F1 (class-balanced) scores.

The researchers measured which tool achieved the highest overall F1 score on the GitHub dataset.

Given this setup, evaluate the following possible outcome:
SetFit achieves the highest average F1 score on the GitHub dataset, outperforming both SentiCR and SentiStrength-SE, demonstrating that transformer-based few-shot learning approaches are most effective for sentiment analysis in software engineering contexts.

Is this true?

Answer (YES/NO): YES